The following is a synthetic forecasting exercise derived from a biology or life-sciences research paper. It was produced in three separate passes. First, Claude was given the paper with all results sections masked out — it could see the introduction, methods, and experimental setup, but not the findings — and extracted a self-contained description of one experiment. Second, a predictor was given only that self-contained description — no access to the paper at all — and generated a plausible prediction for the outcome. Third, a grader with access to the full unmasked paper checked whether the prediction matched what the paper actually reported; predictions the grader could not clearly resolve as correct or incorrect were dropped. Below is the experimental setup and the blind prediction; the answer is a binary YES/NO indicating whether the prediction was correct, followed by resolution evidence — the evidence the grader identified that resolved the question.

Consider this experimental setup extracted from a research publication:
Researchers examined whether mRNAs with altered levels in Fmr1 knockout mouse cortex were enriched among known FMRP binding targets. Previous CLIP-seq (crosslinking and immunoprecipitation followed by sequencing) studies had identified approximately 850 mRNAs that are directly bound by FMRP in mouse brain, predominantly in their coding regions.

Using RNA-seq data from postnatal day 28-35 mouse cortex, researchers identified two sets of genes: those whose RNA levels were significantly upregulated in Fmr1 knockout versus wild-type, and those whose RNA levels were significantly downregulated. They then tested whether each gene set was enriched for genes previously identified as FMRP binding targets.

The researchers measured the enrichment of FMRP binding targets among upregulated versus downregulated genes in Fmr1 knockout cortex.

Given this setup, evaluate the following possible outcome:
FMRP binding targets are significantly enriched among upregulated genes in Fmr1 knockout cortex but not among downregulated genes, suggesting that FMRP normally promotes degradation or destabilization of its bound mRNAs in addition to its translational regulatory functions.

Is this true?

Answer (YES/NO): NO